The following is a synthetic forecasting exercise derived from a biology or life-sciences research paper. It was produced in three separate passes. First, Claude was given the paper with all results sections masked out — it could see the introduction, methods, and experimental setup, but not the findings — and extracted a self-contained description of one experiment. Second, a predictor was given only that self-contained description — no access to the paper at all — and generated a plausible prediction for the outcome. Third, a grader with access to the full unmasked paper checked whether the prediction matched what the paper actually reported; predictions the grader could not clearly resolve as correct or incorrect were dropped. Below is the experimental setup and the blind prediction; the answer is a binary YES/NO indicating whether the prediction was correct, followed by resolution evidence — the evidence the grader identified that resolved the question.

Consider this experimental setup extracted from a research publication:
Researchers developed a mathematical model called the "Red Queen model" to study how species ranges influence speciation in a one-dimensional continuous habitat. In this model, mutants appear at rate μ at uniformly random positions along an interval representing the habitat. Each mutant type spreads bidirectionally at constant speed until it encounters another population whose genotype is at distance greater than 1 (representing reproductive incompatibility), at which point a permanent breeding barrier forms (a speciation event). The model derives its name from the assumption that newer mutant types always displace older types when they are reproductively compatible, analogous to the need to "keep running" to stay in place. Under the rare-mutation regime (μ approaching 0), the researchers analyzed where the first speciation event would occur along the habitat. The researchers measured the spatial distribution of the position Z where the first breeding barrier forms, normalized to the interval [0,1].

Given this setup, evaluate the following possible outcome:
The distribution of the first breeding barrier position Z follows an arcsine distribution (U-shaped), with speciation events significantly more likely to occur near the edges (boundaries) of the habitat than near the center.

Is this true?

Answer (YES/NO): NO